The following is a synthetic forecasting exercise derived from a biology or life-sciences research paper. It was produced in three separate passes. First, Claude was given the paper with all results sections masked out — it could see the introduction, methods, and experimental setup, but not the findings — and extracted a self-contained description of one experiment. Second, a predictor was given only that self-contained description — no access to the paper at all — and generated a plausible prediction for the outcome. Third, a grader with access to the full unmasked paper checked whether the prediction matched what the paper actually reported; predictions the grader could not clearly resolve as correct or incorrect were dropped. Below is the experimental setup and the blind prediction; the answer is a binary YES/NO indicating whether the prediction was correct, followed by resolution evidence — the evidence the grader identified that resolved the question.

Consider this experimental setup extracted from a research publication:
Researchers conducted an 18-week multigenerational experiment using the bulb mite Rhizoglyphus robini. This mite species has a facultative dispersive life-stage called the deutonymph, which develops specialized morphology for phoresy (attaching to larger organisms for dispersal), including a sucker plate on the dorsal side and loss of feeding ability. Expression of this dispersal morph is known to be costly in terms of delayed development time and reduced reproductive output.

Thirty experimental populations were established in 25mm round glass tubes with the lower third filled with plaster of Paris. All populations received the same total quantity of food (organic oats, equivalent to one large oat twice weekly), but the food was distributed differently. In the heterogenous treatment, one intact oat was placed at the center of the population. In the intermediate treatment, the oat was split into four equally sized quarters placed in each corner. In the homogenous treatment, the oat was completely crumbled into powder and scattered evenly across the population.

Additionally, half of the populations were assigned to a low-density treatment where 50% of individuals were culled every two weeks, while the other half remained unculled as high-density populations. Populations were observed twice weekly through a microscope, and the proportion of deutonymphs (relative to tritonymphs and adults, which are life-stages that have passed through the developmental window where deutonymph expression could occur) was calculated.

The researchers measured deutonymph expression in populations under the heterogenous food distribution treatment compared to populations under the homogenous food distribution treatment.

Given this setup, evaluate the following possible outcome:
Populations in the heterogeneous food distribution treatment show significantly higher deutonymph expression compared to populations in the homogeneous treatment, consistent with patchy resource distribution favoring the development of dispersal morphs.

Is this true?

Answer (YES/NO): NO